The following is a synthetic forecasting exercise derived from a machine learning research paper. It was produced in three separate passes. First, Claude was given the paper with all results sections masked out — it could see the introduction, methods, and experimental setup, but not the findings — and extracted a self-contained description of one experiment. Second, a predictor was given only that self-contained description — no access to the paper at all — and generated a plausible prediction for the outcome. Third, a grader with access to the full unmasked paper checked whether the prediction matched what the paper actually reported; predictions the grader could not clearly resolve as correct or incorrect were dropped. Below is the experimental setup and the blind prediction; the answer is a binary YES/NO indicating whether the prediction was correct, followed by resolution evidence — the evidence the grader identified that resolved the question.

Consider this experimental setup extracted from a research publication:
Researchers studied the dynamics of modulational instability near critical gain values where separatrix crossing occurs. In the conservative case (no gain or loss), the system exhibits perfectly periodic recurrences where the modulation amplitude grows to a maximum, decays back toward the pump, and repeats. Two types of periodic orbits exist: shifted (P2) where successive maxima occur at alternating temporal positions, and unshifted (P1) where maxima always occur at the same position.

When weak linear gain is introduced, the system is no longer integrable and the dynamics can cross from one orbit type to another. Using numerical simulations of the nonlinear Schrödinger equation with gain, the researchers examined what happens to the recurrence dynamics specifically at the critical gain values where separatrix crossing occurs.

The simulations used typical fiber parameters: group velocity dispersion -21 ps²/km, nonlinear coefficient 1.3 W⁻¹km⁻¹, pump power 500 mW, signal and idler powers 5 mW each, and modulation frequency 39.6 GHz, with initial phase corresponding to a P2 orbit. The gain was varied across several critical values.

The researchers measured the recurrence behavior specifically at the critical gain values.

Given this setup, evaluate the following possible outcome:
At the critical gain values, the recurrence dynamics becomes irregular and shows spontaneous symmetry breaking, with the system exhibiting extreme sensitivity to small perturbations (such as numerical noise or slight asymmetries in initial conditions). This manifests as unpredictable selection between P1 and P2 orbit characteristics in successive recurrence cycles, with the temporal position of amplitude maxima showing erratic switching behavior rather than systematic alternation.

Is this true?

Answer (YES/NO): NO